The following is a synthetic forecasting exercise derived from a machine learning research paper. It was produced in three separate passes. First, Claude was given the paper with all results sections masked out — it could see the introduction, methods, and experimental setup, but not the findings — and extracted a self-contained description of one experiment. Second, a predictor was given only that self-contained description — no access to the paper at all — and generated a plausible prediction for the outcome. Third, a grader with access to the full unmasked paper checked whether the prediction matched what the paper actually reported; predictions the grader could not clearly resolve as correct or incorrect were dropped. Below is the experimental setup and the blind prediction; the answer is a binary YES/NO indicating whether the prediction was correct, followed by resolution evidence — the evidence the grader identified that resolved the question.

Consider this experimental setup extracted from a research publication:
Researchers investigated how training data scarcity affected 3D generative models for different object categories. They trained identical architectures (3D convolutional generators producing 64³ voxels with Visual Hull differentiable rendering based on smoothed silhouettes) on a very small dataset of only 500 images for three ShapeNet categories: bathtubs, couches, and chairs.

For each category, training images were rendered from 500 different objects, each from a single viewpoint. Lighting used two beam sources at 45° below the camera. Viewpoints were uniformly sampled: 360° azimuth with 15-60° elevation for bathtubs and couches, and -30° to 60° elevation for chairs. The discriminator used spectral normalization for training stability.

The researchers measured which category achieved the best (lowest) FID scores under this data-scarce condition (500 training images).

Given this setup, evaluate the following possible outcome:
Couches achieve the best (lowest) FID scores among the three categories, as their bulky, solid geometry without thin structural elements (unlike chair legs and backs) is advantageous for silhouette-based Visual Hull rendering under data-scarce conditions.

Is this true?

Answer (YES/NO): NO